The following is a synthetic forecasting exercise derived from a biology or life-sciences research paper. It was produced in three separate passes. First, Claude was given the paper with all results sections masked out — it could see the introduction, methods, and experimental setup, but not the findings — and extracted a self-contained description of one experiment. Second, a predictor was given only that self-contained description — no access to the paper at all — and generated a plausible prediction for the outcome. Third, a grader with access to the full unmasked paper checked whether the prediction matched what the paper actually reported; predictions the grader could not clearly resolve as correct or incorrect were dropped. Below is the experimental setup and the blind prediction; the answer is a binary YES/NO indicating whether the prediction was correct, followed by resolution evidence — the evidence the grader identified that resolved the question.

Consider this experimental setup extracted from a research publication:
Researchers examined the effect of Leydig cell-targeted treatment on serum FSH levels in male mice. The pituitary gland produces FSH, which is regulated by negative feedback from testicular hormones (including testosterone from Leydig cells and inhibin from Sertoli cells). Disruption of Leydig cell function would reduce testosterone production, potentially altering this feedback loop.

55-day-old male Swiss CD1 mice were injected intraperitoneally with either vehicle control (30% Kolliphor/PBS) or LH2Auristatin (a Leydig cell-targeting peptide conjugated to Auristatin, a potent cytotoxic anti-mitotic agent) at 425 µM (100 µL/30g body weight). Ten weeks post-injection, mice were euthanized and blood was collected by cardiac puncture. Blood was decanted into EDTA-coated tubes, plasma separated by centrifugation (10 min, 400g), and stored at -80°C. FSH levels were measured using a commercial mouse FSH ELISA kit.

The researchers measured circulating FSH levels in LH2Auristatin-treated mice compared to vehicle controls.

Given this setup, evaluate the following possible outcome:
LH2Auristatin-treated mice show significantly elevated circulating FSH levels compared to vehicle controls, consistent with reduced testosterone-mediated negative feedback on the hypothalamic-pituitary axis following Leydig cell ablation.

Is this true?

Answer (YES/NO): NO